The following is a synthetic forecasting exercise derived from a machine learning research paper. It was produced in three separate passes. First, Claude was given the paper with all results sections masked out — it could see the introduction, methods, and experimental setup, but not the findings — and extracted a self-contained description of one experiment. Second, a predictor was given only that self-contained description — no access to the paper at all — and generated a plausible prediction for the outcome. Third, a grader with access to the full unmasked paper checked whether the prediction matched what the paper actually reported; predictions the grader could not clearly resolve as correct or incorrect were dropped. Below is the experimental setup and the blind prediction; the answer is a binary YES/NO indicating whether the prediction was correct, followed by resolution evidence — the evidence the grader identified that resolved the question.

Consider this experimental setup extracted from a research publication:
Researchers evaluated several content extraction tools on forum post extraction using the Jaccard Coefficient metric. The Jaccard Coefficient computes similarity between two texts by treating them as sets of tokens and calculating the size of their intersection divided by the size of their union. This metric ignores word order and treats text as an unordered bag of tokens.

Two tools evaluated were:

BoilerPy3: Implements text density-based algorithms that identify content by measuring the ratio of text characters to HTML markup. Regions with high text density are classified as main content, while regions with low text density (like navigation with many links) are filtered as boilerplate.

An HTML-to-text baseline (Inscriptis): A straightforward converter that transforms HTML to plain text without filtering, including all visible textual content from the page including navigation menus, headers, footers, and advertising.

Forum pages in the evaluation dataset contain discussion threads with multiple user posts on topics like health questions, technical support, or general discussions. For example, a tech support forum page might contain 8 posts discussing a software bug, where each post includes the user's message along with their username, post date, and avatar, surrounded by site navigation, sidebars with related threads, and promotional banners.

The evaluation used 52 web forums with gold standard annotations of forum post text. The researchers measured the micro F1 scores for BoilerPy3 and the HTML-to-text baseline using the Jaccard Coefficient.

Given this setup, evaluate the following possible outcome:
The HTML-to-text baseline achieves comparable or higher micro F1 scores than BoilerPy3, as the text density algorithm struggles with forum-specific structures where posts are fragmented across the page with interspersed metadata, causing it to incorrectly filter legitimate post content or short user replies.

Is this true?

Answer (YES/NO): YES